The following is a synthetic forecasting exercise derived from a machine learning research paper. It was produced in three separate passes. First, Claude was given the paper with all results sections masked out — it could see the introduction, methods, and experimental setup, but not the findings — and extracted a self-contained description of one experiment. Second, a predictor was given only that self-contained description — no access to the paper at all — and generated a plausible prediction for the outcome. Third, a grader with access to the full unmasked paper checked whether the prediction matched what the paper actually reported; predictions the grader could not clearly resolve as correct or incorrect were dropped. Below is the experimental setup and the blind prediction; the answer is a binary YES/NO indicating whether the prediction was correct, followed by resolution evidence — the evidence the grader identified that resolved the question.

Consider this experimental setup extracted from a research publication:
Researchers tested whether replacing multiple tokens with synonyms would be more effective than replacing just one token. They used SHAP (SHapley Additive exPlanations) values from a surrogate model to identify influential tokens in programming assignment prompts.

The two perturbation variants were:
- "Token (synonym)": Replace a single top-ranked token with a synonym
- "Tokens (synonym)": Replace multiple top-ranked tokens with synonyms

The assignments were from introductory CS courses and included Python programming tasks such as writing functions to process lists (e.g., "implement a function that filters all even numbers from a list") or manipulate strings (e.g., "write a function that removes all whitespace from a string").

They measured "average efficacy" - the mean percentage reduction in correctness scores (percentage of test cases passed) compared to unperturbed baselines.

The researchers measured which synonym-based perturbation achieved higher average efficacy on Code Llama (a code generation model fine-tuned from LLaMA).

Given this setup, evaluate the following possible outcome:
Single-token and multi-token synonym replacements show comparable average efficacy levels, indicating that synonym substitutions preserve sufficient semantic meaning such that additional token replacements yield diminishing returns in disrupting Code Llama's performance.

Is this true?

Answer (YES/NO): YES